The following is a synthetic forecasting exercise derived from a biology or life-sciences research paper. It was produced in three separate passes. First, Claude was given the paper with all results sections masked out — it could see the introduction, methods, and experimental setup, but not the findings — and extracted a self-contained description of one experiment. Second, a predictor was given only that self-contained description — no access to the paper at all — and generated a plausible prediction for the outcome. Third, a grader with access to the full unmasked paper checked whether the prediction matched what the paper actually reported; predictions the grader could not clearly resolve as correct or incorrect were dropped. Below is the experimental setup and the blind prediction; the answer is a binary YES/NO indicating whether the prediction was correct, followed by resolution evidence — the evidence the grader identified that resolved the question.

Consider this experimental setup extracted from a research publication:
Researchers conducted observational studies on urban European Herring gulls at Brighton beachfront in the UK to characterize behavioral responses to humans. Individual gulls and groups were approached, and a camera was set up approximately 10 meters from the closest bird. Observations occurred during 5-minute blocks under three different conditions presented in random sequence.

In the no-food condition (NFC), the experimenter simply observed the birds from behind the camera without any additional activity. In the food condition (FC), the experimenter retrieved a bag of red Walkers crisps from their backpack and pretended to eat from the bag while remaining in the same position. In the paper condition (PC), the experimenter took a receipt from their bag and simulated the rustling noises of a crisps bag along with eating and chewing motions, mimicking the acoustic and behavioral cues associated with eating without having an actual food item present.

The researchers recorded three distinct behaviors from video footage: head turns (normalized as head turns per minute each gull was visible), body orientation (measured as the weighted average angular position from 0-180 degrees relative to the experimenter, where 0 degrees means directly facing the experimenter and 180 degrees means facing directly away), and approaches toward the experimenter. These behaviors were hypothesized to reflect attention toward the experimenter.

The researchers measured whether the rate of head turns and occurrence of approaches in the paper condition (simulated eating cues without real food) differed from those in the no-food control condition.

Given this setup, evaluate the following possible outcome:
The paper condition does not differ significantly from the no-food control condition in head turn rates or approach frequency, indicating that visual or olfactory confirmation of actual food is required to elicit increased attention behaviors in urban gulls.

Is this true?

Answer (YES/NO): YES